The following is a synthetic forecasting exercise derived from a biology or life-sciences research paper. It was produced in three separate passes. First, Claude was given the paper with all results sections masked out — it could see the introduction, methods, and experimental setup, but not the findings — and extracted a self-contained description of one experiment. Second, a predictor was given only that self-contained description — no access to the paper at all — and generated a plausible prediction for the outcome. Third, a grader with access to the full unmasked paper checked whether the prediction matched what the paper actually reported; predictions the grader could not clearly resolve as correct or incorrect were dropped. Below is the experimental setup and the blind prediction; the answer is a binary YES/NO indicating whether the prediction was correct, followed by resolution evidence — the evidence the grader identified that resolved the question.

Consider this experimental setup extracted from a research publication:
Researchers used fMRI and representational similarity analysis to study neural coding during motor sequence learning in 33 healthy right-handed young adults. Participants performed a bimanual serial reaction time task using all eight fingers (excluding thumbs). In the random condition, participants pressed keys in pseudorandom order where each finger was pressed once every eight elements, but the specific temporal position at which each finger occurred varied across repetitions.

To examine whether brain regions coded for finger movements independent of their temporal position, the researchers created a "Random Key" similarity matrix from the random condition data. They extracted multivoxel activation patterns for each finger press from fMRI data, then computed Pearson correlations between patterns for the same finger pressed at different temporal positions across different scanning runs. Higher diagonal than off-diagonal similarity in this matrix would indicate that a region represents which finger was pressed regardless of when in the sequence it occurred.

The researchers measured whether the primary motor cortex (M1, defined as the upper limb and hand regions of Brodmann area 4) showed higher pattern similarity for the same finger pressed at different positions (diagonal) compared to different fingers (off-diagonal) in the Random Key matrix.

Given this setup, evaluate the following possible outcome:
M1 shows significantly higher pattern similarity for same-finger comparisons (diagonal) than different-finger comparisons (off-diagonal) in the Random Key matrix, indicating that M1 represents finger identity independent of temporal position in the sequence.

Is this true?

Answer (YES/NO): YES